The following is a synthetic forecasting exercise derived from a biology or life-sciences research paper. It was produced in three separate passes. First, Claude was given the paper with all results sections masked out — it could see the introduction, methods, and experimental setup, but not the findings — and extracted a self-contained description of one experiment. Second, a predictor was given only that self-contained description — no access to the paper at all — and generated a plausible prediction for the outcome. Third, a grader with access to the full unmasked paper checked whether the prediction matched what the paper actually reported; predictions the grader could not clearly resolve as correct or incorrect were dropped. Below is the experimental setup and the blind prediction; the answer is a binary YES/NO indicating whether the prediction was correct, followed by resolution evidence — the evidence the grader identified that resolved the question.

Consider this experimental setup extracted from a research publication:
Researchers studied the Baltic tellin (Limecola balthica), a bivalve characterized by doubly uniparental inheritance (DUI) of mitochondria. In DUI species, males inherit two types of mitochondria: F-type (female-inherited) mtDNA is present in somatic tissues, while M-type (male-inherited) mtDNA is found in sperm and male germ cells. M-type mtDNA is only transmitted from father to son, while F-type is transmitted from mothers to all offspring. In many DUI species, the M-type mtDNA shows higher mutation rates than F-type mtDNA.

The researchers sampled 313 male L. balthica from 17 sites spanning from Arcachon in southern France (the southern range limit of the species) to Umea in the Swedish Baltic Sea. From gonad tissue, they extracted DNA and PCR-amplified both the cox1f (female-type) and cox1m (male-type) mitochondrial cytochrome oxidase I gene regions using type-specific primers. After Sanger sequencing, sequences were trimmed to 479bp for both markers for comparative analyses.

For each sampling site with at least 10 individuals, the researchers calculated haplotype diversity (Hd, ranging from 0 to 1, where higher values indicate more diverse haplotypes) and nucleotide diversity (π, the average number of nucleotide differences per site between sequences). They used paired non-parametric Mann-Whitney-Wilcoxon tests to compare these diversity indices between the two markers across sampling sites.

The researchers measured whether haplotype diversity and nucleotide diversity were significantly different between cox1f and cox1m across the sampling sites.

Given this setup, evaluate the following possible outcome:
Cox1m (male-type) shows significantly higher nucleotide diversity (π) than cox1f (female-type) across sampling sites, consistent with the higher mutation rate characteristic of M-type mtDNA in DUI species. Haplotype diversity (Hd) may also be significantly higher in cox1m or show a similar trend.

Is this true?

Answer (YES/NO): NO